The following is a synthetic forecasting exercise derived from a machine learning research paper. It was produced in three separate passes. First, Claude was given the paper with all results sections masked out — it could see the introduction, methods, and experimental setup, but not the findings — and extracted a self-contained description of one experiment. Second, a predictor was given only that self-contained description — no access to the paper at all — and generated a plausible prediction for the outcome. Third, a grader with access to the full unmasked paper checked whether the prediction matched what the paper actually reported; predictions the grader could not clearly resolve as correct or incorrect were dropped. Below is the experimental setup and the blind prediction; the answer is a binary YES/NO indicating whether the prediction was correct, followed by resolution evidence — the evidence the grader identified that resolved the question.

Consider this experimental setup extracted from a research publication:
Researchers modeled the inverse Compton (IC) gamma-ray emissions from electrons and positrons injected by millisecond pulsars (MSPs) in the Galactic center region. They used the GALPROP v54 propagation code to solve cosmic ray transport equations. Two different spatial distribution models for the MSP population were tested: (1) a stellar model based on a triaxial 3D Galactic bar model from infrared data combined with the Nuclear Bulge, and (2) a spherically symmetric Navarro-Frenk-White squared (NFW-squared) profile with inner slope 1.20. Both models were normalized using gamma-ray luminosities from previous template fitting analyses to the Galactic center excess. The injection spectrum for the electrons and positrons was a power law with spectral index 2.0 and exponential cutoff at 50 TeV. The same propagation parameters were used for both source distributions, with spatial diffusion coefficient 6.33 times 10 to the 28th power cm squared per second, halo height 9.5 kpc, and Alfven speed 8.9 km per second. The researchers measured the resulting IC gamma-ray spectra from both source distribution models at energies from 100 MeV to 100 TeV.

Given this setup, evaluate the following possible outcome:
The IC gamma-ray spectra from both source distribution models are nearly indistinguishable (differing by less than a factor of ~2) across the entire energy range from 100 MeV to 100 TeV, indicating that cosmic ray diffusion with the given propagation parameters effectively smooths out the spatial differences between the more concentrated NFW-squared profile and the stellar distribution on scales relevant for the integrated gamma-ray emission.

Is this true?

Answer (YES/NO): YES